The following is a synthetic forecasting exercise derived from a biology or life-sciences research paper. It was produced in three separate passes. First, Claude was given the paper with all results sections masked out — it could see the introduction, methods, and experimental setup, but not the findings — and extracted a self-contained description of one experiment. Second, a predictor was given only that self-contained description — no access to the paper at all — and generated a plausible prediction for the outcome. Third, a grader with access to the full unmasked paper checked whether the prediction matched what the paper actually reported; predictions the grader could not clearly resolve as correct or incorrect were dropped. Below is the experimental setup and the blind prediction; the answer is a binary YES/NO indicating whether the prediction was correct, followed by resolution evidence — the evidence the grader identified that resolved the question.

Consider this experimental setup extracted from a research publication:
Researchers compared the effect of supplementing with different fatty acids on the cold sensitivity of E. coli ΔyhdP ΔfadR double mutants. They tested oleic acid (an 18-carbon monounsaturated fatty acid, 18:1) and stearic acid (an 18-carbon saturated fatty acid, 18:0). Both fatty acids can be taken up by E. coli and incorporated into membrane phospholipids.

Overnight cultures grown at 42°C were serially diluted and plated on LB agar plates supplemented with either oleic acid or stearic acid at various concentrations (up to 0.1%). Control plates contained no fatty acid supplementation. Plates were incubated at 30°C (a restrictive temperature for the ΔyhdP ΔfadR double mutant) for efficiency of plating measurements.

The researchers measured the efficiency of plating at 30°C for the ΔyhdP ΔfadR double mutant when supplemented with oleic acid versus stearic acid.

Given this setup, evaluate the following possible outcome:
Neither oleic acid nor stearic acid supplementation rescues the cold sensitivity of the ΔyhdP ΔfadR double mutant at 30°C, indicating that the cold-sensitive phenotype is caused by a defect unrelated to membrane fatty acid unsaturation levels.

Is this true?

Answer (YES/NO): NO